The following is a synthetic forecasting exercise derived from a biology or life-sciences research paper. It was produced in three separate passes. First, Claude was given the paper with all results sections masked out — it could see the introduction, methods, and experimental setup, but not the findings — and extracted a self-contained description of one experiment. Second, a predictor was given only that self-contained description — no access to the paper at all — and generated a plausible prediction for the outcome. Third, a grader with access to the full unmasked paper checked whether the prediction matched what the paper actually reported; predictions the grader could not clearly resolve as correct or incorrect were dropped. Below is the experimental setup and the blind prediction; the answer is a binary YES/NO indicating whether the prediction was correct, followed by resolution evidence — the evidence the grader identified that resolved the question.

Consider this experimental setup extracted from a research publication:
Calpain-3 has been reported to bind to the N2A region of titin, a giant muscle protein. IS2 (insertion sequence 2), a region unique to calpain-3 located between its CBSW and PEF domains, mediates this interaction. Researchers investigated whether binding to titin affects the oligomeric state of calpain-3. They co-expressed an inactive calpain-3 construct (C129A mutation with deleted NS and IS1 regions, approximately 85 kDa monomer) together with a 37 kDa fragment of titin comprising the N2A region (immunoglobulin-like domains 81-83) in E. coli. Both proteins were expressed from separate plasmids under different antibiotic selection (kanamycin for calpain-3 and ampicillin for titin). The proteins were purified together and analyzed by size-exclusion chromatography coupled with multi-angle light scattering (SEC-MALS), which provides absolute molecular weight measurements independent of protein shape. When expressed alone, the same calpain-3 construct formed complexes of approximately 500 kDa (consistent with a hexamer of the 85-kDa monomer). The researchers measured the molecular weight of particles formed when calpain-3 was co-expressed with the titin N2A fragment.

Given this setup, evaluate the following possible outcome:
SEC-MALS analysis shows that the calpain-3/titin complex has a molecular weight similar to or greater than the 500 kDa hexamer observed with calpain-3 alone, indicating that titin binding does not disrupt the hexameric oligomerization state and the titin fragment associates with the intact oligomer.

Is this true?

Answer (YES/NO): NO